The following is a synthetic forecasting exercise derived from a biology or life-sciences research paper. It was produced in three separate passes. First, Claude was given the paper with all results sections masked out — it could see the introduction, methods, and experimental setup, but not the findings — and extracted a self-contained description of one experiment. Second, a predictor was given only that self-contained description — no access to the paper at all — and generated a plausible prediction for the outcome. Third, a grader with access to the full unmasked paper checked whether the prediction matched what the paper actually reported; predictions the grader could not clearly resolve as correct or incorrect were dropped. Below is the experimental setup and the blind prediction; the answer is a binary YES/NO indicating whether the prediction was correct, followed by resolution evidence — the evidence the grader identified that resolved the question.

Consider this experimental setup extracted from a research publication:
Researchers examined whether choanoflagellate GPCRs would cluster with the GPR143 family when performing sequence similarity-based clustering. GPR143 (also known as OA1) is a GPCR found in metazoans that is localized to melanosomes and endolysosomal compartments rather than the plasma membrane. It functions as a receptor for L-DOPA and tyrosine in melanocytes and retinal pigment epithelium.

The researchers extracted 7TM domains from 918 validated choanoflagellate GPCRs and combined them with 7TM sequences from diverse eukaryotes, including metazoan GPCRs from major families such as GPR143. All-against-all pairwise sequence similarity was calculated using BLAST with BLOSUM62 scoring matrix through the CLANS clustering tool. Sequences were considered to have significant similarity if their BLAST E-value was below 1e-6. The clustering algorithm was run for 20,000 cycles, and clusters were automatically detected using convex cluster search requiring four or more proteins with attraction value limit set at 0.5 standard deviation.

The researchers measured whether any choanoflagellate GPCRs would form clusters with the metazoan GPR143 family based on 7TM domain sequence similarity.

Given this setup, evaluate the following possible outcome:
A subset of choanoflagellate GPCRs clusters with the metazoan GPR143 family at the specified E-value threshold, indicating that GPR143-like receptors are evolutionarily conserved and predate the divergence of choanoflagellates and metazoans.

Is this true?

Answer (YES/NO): NO